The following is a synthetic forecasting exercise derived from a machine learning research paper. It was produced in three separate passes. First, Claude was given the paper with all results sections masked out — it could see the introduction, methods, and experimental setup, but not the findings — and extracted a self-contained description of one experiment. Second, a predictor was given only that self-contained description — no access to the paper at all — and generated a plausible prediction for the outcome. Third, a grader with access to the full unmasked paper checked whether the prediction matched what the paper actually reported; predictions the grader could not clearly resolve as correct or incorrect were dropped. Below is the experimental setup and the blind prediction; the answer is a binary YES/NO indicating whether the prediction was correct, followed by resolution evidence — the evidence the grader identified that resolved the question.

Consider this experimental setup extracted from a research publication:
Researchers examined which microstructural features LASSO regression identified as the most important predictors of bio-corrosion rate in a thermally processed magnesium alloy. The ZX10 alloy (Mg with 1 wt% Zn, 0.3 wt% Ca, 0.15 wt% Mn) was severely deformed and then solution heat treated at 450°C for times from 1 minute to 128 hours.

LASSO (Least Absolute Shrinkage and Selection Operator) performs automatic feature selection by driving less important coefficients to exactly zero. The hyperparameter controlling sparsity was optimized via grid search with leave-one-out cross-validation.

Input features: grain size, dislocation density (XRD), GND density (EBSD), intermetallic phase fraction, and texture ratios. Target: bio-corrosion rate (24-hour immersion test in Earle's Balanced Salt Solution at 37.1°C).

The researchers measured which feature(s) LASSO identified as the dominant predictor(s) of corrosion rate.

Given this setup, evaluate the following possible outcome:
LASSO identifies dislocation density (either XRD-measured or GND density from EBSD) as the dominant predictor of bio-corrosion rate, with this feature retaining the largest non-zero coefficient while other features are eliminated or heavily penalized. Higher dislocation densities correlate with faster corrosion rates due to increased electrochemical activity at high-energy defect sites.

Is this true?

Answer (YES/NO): NO